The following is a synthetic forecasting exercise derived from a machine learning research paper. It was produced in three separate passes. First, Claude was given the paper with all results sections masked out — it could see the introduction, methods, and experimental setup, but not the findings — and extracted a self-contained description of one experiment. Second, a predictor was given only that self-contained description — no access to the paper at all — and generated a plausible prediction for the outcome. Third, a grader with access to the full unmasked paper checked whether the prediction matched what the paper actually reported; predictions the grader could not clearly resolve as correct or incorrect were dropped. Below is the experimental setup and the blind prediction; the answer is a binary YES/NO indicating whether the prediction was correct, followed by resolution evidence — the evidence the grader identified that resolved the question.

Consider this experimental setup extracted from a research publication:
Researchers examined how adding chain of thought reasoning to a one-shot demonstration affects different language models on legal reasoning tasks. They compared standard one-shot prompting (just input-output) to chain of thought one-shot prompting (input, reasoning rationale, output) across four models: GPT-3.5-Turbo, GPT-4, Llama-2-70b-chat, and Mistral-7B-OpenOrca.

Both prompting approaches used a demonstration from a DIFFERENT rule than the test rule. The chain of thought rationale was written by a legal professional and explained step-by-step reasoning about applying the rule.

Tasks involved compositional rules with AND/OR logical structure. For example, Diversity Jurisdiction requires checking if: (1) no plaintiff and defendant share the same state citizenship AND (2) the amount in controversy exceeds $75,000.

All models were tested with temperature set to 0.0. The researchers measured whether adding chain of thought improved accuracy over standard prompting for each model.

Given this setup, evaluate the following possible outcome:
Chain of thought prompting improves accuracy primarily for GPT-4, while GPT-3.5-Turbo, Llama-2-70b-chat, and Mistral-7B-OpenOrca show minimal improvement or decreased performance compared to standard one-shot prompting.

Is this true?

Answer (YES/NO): NO